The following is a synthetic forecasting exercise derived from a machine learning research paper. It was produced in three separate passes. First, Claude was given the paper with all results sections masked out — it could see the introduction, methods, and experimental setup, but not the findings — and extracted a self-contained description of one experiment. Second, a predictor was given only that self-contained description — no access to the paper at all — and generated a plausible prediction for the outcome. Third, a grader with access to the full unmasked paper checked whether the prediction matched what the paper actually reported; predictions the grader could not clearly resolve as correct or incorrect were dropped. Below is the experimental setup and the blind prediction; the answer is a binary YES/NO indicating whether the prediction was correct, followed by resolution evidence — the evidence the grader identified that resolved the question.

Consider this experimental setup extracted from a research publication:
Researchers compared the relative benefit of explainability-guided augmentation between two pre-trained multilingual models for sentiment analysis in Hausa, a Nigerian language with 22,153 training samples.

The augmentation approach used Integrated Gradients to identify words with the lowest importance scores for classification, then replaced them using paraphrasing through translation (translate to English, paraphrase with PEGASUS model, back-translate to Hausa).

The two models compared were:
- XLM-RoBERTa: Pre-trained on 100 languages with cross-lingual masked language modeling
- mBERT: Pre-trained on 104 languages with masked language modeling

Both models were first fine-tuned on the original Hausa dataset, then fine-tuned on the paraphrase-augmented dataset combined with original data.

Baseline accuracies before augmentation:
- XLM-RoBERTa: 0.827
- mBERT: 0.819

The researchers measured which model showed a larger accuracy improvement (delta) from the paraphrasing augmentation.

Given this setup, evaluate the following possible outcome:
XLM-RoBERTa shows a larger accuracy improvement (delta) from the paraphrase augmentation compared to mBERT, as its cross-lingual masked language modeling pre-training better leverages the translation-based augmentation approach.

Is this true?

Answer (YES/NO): NO